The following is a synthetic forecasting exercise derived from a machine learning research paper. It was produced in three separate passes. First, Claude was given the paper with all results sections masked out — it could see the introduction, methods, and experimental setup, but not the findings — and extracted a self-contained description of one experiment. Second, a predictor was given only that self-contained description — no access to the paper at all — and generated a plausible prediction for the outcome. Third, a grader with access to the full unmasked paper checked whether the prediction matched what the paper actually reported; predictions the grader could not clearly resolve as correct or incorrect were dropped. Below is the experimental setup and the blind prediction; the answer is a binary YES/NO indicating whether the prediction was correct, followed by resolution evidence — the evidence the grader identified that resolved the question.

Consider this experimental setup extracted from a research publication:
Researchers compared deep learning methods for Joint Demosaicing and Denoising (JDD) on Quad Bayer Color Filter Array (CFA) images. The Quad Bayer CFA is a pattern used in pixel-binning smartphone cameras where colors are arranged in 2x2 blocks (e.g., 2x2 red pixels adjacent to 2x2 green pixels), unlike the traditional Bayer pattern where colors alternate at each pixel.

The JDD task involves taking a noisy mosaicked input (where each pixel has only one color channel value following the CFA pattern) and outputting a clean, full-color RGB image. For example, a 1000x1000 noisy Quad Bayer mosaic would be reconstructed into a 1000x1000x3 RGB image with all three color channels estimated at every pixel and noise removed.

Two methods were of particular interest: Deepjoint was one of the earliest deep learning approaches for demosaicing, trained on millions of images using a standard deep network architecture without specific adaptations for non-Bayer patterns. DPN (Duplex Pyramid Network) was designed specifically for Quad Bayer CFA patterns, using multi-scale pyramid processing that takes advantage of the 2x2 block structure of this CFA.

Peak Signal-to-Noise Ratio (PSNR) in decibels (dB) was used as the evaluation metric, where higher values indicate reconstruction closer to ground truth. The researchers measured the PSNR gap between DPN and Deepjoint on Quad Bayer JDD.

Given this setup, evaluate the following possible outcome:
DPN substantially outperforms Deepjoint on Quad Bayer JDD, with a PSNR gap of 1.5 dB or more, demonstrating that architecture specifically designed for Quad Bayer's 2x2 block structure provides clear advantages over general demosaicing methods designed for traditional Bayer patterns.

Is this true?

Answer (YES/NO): YES